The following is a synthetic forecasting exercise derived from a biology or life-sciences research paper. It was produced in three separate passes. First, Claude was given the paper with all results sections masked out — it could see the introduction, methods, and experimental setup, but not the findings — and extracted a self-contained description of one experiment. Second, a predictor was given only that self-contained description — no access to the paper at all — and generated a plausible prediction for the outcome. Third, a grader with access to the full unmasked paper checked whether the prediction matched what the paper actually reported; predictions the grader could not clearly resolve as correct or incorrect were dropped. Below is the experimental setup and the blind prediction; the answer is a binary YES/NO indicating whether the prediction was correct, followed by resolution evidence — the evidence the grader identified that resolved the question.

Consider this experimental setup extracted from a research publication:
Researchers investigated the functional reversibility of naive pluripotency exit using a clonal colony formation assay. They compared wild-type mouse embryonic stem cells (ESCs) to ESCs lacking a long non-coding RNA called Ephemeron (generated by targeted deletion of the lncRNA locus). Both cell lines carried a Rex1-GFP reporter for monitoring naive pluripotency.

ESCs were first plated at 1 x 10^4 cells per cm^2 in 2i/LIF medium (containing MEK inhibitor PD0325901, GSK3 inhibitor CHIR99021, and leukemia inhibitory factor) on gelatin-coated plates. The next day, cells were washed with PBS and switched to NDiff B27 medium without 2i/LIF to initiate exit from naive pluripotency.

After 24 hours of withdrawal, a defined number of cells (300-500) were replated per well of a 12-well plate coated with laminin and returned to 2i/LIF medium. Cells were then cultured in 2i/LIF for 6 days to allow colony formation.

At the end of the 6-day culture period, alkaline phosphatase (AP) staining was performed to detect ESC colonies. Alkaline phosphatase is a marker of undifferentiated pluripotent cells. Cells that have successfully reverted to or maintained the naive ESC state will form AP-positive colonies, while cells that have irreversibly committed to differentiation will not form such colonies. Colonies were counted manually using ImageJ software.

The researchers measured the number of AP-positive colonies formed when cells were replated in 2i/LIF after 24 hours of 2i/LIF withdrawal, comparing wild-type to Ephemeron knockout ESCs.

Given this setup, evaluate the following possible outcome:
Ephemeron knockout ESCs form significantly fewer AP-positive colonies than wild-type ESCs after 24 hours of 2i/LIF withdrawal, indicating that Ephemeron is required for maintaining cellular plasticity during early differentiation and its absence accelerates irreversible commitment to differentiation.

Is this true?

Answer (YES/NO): NO